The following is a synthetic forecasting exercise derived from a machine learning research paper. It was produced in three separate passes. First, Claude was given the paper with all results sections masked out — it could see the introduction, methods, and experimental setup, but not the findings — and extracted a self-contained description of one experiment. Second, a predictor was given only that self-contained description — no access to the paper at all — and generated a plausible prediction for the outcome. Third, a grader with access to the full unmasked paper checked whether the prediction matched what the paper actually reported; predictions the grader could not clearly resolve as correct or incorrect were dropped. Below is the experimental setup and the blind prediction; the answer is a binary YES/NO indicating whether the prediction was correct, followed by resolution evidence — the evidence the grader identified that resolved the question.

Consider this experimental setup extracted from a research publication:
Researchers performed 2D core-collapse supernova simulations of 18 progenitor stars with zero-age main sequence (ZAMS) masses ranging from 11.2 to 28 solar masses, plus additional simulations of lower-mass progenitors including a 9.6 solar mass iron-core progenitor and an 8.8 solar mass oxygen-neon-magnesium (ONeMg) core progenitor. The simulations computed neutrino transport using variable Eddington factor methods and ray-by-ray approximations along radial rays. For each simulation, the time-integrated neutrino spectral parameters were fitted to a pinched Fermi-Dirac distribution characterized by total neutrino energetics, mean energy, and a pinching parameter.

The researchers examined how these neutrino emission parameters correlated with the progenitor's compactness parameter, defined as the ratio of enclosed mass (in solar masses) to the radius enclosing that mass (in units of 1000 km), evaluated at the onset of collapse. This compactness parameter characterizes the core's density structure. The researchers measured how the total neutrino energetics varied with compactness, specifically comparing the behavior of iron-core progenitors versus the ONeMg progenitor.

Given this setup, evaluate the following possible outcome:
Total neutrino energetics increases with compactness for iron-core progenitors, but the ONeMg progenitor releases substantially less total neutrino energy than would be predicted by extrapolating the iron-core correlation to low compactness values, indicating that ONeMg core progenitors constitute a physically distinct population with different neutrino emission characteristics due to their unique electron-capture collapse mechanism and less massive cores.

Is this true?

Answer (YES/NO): YES